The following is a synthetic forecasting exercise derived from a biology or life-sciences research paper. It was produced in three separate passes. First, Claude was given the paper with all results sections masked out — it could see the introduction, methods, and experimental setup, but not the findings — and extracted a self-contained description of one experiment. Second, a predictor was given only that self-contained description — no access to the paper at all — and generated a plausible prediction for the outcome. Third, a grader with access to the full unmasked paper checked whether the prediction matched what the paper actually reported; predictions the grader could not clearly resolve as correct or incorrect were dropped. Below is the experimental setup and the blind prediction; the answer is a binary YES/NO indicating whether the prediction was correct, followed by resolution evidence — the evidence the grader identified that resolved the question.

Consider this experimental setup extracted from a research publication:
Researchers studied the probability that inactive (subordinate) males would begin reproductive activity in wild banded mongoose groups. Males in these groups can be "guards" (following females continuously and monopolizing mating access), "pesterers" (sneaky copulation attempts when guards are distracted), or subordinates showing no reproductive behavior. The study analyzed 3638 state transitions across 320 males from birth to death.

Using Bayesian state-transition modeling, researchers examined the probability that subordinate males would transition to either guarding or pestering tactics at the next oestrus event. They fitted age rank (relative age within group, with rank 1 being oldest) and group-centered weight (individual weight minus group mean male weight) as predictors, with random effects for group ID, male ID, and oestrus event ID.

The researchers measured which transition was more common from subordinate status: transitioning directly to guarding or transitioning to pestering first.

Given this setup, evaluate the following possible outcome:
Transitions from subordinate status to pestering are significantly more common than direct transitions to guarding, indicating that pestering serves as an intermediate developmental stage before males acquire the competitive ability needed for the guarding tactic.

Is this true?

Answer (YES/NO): NO